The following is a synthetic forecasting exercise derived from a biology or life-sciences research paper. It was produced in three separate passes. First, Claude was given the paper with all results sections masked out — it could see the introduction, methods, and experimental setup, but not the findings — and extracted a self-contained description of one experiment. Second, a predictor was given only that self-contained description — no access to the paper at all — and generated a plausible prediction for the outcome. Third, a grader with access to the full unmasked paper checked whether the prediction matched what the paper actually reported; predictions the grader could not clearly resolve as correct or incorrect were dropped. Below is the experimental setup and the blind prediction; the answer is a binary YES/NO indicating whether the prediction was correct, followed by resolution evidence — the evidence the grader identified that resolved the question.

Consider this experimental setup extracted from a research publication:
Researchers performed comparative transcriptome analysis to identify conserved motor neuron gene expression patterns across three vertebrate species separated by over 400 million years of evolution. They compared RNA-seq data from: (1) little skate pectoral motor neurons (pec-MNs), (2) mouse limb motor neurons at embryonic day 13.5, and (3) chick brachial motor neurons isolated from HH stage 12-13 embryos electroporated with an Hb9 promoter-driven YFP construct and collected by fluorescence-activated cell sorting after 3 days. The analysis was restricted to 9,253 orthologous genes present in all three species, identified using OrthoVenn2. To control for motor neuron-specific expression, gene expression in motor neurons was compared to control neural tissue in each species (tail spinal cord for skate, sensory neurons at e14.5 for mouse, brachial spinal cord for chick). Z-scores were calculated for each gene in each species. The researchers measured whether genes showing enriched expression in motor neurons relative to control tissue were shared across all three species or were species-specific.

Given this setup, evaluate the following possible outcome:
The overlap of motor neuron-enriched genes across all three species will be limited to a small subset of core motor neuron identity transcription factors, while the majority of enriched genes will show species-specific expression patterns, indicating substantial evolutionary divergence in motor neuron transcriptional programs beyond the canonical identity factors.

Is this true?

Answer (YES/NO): NO